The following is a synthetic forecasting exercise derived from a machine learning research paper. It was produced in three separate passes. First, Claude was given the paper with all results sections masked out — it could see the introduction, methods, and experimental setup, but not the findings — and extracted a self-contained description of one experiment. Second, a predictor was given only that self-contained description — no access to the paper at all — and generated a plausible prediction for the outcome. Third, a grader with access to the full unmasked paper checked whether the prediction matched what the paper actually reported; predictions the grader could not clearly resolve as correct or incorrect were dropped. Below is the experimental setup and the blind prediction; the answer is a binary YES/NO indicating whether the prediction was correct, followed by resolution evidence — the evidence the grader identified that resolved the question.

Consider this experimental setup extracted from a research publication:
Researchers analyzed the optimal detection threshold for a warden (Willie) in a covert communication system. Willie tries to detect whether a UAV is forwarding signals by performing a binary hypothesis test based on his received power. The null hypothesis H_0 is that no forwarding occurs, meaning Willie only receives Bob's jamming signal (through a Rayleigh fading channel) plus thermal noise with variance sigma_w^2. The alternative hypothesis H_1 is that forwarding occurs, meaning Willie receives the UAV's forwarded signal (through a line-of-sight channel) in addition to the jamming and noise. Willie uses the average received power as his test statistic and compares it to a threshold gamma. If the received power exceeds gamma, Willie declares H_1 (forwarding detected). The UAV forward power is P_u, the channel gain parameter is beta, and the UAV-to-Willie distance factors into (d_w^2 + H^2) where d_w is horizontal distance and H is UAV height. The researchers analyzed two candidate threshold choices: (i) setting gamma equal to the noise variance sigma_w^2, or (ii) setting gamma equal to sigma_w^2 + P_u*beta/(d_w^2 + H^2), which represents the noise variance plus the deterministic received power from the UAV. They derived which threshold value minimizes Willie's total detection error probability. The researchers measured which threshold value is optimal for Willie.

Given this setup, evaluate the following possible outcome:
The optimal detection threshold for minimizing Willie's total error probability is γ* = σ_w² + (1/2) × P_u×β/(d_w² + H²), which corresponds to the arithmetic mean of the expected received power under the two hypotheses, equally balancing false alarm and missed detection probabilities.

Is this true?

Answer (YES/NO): NO